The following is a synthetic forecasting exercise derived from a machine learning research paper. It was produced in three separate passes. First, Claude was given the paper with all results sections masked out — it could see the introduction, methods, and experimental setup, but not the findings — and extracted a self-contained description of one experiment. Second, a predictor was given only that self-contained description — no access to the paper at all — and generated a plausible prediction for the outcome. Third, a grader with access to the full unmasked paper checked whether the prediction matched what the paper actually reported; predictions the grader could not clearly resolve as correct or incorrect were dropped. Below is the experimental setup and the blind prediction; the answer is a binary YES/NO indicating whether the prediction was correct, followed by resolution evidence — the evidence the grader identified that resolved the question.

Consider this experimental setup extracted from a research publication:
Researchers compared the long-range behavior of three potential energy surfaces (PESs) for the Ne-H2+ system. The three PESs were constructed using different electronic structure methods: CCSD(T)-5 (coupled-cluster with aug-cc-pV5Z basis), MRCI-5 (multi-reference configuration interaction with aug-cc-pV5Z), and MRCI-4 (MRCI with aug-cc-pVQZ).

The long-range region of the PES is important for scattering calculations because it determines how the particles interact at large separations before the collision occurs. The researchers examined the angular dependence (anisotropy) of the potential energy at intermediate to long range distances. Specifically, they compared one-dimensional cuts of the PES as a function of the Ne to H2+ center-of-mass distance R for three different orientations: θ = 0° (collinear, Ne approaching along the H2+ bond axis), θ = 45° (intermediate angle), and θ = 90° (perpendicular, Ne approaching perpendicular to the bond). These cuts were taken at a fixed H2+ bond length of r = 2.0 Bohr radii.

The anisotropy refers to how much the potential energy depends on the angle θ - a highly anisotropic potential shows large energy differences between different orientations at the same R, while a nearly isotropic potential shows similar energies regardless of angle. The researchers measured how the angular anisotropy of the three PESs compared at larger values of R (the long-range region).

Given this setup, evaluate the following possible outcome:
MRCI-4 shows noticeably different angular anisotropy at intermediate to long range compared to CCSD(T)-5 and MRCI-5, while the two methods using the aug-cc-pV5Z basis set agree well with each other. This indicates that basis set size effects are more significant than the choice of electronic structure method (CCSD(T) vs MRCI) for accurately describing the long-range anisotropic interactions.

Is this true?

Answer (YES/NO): NO